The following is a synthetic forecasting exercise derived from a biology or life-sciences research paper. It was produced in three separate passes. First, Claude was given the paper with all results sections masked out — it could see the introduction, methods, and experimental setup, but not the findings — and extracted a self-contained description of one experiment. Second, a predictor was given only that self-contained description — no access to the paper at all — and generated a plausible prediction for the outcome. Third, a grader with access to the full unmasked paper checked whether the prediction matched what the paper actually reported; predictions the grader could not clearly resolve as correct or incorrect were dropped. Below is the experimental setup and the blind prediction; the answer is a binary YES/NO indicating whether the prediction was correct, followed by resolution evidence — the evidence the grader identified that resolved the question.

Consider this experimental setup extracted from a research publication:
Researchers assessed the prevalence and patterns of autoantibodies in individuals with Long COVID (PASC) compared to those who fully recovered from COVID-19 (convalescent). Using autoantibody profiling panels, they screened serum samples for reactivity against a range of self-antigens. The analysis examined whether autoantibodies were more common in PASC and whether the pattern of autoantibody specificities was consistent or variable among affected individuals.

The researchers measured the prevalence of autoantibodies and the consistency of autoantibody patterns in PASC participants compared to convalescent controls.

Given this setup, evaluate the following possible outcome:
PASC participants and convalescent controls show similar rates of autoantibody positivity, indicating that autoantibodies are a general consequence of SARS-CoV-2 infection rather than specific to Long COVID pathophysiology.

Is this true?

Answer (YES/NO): NO